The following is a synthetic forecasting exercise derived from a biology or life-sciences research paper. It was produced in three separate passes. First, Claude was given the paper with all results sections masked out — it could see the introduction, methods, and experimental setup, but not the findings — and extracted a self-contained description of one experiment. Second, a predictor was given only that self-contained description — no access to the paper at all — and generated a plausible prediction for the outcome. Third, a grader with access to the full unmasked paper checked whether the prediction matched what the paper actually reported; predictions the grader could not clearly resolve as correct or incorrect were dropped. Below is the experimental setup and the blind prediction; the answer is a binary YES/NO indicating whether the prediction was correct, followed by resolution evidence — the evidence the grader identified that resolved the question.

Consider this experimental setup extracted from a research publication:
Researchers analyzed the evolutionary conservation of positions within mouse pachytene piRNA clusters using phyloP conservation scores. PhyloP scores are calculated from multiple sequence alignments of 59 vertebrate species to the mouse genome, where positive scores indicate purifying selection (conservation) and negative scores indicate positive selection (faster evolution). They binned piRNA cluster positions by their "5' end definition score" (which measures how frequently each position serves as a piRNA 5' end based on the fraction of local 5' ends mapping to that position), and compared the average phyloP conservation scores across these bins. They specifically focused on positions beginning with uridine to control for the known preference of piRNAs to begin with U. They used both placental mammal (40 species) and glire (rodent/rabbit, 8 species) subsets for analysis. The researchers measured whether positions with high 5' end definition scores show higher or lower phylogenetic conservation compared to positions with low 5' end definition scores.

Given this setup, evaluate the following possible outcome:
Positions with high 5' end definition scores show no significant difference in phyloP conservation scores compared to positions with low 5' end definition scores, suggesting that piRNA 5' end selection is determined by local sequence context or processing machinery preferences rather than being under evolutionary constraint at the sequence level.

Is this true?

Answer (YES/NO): NO